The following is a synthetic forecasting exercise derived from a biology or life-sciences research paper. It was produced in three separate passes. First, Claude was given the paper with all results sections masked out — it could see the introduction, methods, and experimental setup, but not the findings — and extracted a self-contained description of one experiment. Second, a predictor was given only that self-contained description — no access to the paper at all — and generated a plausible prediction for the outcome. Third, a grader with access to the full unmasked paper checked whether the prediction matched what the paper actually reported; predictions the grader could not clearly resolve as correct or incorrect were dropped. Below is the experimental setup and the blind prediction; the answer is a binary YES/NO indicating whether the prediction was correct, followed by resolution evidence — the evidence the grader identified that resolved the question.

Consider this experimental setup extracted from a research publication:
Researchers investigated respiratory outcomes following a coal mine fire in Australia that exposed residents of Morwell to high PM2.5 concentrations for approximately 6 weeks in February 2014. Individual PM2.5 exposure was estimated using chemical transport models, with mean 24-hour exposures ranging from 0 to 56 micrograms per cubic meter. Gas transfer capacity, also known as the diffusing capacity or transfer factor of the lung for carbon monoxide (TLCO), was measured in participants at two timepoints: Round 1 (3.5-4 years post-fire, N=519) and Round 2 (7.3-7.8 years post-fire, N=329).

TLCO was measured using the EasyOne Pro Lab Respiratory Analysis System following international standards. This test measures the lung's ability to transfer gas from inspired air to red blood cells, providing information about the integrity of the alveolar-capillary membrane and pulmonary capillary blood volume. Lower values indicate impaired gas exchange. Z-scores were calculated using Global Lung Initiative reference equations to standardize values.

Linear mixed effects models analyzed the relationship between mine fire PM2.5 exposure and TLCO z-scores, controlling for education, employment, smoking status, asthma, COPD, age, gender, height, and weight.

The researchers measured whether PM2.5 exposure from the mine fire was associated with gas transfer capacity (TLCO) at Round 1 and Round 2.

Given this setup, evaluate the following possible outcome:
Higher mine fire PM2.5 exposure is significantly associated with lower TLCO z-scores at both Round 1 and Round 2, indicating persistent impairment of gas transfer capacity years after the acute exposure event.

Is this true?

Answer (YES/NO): NO